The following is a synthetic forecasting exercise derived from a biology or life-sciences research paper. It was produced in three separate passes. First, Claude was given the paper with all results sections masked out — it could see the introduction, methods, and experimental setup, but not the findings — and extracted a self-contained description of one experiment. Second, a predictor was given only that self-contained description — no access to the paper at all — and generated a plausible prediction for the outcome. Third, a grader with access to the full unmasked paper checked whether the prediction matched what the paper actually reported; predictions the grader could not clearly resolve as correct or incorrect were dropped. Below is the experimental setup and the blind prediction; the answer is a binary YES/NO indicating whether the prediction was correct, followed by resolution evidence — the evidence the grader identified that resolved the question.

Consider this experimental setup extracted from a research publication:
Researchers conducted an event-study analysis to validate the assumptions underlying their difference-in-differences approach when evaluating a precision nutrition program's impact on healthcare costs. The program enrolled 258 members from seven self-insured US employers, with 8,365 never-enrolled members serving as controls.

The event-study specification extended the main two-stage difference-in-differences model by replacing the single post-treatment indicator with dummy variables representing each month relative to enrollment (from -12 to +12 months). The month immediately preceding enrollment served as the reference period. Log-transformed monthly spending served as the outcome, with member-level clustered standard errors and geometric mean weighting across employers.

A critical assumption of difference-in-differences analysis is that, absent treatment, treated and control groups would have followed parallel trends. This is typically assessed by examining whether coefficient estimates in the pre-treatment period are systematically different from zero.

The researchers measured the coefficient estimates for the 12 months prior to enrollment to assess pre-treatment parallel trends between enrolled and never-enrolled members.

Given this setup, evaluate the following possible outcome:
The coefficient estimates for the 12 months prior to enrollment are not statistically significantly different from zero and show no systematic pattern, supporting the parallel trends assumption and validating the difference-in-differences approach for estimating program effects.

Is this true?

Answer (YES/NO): YES